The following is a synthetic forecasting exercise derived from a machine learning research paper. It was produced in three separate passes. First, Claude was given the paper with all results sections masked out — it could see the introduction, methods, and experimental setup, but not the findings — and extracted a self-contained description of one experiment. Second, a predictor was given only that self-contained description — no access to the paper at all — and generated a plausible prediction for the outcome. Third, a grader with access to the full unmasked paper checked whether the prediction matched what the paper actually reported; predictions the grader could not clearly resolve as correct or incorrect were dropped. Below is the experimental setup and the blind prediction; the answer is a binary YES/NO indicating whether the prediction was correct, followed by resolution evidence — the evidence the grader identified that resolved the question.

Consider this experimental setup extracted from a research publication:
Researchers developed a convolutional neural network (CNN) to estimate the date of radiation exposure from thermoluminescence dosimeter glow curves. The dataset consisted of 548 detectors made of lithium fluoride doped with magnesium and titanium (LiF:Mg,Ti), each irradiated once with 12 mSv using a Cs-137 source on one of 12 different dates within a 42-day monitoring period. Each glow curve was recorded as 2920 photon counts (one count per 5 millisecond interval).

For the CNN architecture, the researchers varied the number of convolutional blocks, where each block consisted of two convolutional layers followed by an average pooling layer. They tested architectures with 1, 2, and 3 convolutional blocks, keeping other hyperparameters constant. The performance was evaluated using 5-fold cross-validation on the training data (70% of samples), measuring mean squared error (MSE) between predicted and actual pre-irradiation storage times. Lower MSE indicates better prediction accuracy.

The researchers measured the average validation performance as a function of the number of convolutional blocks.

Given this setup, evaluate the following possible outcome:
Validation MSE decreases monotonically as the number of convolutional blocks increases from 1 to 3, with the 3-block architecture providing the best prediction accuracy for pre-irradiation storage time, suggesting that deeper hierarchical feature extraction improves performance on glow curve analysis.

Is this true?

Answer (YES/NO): NO